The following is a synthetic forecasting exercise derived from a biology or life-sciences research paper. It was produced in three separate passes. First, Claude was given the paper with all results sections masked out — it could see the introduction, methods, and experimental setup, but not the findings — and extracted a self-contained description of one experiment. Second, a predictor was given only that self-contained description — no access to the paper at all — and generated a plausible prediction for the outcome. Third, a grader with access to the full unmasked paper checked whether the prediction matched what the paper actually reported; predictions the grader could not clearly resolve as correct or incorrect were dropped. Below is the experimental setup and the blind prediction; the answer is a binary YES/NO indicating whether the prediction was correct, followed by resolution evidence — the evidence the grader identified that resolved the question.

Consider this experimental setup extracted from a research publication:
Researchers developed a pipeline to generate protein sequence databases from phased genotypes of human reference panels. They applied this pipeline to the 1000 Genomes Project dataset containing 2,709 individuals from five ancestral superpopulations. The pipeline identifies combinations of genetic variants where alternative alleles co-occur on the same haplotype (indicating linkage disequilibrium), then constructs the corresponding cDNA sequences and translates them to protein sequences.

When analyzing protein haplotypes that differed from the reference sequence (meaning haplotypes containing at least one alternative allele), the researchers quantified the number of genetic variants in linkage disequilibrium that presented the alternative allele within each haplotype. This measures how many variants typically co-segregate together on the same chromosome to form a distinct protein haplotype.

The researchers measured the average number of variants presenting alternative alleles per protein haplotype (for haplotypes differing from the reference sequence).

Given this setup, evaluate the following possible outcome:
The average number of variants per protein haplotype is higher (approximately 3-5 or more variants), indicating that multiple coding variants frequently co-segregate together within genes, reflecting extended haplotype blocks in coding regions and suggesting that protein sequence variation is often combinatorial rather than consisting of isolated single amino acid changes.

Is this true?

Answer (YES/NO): YES